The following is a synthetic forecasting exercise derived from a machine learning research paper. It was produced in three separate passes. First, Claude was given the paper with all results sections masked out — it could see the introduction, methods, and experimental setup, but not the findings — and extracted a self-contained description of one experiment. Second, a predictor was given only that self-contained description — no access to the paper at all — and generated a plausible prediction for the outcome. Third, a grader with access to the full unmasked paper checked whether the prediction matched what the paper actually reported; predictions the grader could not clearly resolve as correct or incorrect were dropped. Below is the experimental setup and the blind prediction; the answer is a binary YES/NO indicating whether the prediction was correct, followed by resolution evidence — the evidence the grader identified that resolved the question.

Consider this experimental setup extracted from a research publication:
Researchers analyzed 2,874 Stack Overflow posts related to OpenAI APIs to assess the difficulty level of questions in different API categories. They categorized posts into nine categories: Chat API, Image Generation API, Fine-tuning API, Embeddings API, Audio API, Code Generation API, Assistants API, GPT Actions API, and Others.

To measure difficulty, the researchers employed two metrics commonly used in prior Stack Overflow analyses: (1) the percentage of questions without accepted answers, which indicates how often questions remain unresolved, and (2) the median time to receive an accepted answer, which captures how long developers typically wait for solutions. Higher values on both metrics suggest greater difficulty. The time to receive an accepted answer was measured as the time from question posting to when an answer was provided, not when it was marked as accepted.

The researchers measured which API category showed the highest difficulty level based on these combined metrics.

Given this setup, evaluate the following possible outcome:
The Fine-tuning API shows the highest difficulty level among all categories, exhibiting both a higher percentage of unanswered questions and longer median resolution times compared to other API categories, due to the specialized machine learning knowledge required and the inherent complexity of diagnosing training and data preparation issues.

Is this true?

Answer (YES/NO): NO